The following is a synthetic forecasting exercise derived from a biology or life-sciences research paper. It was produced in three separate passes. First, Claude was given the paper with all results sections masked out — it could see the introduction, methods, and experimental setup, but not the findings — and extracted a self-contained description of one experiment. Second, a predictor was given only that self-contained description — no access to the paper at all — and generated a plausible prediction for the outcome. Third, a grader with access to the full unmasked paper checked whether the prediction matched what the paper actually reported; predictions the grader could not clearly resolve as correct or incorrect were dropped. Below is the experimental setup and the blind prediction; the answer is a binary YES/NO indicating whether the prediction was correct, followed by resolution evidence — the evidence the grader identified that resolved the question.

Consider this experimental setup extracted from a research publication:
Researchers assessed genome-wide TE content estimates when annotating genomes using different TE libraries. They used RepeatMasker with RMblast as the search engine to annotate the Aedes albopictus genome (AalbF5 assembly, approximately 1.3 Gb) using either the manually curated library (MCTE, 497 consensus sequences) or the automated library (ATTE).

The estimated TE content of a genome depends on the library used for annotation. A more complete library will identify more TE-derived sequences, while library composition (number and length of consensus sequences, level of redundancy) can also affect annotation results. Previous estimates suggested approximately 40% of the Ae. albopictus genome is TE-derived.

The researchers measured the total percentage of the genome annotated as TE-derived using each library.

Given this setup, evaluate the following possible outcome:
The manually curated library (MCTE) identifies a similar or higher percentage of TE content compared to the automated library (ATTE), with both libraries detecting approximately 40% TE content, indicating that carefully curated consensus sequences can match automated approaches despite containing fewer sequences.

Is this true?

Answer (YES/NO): NO